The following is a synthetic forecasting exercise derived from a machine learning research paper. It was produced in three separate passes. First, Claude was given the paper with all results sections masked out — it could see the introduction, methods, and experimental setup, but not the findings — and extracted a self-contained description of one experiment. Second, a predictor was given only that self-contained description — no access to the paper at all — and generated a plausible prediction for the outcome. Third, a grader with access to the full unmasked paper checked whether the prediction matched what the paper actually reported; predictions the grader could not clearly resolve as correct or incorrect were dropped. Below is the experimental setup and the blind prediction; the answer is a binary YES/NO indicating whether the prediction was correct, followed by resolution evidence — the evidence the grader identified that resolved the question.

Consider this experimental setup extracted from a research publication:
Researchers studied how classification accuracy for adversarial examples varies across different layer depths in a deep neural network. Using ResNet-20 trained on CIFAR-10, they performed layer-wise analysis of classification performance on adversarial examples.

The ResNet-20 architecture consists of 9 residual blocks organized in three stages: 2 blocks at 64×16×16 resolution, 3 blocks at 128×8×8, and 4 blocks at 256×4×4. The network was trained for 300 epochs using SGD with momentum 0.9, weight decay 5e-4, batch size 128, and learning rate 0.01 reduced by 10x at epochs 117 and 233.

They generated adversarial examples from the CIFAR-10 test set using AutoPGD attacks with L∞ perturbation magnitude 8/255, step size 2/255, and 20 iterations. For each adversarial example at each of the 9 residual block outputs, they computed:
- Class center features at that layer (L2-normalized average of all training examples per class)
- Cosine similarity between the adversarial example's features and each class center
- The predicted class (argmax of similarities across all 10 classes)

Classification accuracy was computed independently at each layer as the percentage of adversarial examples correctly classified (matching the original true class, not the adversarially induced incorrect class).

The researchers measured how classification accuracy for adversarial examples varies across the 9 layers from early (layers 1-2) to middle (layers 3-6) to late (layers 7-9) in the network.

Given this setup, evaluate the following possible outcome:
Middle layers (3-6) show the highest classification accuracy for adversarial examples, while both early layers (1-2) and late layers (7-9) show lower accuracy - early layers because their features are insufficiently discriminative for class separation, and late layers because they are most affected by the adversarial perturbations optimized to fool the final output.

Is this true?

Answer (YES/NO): NO